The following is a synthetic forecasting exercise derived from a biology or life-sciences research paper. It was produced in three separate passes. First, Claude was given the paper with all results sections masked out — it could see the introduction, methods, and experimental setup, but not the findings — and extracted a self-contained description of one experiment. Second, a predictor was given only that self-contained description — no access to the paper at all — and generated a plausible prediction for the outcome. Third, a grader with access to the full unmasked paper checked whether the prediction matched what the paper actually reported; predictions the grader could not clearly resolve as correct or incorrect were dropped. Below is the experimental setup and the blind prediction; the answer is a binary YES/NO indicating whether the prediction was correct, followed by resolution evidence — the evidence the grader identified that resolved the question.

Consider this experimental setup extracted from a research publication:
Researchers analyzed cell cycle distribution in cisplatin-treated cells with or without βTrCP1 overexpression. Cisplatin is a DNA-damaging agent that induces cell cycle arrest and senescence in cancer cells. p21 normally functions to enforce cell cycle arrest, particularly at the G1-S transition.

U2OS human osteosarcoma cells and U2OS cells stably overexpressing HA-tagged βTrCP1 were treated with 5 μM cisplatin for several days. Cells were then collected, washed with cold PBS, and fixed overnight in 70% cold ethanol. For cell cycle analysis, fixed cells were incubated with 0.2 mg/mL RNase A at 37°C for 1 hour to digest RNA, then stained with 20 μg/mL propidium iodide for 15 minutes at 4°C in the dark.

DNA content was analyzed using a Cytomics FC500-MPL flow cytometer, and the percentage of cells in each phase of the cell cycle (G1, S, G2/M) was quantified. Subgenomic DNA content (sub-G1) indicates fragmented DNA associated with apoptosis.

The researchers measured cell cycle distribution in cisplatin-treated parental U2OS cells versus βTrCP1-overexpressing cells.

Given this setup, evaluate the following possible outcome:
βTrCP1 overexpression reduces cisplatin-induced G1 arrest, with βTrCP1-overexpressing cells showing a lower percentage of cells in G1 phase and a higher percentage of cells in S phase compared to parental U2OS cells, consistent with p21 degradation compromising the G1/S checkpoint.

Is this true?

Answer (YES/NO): NO